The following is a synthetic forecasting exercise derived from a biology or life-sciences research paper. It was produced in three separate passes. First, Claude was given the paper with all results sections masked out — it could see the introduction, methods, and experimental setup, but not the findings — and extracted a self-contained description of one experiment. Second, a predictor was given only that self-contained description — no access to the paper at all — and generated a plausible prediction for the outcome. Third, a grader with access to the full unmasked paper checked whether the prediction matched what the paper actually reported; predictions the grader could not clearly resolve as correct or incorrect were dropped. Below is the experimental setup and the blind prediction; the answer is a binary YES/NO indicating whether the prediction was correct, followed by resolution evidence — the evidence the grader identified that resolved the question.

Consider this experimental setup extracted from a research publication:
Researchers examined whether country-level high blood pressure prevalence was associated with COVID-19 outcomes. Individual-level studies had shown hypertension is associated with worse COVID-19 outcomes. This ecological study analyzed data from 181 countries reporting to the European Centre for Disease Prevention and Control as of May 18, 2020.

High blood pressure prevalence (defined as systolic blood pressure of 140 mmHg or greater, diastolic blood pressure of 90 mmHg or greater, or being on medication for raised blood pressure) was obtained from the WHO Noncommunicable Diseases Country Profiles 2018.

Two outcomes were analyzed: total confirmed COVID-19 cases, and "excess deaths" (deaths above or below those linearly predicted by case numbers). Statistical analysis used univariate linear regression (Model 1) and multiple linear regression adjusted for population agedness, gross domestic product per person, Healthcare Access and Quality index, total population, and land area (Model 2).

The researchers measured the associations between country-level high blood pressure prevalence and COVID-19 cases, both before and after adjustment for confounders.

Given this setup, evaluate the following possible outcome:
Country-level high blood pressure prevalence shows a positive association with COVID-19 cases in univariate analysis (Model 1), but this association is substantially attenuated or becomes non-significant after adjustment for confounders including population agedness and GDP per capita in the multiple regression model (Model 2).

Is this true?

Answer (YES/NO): NO